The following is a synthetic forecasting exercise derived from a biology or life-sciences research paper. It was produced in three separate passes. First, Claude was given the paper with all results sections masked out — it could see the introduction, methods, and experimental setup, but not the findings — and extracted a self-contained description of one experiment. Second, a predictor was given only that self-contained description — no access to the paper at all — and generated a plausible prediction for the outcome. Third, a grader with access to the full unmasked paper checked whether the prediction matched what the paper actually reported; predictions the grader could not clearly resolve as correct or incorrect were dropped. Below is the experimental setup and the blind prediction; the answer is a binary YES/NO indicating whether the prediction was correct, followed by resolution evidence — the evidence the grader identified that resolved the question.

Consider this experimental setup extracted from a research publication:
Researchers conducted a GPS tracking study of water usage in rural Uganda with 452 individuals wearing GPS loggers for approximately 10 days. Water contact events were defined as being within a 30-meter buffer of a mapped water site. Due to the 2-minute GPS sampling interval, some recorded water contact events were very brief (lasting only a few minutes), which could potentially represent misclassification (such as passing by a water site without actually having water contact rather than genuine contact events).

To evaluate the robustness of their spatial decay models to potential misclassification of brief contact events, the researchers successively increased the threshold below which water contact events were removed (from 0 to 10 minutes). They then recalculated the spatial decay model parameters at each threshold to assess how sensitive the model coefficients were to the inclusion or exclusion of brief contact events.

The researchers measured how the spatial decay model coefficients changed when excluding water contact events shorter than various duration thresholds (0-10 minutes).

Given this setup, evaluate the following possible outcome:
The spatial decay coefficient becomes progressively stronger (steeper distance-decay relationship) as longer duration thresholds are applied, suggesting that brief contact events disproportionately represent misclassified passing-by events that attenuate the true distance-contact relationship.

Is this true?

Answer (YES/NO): NO